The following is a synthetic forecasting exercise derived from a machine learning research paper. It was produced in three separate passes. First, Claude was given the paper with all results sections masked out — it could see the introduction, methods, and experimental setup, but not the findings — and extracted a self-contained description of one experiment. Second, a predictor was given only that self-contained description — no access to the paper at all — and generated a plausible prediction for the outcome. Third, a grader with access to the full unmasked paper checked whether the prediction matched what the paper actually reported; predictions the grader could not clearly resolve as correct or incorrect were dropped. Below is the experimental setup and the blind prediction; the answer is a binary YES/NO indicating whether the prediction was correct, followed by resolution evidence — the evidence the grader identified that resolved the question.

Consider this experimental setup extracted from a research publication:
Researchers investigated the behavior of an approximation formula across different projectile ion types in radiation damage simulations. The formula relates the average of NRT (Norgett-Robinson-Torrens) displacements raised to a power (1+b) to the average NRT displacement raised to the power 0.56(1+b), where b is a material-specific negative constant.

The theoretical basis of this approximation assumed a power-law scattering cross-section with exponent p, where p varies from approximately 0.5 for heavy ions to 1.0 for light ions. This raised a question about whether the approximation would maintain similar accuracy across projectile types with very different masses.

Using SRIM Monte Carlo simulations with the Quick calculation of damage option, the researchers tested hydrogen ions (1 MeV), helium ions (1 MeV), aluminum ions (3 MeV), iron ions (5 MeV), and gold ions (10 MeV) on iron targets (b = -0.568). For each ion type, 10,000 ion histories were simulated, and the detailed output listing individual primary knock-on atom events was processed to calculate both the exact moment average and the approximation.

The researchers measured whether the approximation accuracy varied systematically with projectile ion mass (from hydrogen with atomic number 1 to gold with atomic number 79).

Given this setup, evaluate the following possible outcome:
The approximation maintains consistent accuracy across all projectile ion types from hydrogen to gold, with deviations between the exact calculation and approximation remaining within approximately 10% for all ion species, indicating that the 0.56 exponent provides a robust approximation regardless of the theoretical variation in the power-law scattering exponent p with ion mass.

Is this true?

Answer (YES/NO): YES